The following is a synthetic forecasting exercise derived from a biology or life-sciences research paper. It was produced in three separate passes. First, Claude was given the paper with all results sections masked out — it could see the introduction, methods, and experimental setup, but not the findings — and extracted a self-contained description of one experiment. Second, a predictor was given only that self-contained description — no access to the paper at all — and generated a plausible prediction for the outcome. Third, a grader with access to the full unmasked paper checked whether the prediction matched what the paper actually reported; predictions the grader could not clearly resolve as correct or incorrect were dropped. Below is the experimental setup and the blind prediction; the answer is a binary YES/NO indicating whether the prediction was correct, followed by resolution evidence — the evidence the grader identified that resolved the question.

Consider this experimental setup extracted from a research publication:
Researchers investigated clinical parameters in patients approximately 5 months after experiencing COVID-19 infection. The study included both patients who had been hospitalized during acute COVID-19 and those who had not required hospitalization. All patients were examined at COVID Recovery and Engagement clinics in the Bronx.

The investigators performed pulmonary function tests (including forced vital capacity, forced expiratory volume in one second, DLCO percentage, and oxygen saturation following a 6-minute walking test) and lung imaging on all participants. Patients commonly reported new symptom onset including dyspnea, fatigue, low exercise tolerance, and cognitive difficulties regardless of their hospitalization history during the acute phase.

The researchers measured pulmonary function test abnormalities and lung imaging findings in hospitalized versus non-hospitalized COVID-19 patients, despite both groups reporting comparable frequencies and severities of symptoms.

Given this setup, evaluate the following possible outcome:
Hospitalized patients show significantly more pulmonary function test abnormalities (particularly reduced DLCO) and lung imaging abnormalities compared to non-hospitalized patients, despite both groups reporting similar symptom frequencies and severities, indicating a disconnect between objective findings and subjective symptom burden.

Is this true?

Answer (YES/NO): YES